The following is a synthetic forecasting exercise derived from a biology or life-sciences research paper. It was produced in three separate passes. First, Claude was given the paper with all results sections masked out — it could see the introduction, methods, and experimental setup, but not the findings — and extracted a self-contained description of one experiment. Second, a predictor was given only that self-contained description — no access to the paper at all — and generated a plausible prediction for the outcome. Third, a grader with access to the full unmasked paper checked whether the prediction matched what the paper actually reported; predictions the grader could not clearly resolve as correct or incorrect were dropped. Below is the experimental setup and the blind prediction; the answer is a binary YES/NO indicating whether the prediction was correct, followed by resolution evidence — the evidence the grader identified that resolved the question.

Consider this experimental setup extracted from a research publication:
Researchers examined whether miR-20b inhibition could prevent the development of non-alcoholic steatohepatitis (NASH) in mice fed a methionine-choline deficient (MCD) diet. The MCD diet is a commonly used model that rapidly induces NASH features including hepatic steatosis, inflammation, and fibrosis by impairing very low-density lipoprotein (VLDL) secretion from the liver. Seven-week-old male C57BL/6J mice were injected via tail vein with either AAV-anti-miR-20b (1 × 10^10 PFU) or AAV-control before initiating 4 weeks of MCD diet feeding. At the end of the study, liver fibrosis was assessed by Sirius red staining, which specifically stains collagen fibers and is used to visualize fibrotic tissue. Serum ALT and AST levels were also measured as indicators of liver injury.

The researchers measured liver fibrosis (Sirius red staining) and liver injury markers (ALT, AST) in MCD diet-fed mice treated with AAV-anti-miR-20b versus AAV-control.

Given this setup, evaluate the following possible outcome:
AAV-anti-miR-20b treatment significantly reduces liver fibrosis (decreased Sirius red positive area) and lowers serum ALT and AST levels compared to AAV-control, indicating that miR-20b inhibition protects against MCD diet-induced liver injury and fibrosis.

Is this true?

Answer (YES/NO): YES